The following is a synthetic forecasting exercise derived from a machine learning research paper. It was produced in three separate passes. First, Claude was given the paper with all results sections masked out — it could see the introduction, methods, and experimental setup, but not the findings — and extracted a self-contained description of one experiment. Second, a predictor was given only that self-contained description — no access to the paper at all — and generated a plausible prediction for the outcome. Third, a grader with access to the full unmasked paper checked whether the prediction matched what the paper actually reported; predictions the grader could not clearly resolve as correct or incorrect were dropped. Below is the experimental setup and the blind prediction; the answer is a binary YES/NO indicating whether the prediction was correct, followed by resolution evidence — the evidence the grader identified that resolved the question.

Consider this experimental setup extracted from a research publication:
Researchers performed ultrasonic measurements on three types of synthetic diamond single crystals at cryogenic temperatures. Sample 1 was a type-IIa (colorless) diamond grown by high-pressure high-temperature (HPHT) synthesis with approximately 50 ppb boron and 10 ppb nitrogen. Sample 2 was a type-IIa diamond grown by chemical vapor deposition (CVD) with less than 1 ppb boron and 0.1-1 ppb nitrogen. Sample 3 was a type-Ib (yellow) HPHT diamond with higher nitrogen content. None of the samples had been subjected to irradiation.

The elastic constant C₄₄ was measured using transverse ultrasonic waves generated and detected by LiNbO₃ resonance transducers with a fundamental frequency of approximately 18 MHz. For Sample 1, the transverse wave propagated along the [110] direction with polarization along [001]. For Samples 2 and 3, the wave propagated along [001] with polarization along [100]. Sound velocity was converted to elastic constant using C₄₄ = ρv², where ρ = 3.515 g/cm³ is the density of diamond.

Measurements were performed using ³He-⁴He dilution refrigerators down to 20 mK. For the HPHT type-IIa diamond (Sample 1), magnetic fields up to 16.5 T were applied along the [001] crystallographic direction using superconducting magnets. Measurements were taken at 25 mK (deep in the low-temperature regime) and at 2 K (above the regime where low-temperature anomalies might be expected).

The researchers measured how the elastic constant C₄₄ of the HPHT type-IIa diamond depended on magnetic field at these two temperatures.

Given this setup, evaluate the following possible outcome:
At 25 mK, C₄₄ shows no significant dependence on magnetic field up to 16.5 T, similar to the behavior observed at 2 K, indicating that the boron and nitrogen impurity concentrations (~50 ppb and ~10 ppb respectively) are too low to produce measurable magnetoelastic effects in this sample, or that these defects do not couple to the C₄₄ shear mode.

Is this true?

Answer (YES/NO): YES